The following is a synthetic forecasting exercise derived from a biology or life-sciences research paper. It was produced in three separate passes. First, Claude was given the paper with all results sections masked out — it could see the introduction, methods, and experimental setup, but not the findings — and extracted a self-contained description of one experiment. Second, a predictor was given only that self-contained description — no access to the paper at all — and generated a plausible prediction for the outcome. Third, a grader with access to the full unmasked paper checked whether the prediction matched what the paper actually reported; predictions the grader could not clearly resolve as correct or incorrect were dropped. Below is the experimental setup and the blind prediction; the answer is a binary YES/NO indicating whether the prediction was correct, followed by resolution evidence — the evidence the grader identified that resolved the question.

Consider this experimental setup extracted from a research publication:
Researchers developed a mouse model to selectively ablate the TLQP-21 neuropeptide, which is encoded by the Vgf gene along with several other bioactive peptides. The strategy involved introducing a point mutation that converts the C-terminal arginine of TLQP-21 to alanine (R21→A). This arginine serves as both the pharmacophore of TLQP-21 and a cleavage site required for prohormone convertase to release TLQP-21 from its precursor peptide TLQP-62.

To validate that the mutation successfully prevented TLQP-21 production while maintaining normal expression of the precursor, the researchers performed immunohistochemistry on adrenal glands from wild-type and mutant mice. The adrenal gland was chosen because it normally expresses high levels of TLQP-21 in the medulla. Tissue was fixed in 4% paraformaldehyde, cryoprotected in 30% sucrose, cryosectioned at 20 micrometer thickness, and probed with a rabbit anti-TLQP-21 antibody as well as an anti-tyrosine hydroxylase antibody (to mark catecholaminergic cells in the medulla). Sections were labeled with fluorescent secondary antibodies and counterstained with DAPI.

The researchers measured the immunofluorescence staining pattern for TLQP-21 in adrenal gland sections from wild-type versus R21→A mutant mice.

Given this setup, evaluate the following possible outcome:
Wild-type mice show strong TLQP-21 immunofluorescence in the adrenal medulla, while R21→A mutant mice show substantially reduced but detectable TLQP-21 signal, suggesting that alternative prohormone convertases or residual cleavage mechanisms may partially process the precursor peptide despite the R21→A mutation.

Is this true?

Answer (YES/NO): NO